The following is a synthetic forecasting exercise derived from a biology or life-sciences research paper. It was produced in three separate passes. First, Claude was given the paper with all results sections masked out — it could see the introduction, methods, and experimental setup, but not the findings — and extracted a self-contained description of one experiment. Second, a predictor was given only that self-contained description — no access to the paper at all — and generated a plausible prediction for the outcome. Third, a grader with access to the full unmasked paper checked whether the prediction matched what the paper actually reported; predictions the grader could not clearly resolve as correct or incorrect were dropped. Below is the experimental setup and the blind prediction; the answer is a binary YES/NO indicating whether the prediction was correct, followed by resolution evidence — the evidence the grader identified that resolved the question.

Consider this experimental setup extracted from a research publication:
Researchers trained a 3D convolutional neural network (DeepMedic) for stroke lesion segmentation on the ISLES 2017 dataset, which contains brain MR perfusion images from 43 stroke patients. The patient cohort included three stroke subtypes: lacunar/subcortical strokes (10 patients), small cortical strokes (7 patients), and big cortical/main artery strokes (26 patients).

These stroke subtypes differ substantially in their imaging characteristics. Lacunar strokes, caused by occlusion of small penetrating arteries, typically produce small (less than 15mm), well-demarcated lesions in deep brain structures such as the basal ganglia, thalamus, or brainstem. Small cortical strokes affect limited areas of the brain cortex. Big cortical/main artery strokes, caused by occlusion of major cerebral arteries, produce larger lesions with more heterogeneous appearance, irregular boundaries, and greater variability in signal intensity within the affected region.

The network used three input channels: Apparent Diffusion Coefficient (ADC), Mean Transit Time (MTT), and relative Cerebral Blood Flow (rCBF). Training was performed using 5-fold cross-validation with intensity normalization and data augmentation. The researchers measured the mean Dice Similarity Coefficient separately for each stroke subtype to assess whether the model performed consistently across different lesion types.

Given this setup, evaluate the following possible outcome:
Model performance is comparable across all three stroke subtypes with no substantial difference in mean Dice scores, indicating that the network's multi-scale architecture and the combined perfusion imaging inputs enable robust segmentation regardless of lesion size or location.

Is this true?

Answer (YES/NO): NO